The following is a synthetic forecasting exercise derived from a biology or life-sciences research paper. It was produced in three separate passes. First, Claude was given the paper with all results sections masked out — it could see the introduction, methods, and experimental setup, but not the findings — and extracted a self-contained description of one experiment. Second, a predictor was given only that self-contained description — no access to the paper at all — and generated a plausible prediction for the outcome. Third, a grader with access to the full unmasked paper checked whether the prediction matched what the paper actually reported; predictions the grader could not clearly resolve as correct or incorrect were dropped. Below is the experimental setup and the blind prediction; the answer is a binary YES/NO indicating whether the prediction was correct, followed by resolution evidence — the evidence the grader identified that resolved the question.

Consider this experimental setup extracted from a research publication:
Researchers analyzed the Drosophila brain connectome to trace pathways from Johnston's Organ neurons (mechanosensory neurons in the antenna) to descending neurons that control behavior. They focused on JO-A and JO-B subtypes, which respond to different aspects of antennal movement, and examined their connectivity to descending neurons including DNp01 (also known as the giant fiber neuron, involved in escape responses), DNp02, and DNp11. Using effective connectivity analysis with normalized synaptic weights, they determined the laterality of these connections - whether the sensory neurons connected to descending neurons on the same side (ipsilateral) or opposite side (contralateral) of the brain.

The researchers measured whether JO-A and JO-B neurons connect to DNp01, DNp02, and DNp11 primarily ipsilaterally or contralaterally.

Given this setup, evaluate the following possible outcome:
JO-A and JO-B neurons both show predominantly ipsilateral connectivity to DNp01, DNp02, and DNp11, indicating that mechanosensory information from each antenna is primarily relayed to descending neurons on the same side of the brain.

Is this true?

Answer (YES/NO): YES